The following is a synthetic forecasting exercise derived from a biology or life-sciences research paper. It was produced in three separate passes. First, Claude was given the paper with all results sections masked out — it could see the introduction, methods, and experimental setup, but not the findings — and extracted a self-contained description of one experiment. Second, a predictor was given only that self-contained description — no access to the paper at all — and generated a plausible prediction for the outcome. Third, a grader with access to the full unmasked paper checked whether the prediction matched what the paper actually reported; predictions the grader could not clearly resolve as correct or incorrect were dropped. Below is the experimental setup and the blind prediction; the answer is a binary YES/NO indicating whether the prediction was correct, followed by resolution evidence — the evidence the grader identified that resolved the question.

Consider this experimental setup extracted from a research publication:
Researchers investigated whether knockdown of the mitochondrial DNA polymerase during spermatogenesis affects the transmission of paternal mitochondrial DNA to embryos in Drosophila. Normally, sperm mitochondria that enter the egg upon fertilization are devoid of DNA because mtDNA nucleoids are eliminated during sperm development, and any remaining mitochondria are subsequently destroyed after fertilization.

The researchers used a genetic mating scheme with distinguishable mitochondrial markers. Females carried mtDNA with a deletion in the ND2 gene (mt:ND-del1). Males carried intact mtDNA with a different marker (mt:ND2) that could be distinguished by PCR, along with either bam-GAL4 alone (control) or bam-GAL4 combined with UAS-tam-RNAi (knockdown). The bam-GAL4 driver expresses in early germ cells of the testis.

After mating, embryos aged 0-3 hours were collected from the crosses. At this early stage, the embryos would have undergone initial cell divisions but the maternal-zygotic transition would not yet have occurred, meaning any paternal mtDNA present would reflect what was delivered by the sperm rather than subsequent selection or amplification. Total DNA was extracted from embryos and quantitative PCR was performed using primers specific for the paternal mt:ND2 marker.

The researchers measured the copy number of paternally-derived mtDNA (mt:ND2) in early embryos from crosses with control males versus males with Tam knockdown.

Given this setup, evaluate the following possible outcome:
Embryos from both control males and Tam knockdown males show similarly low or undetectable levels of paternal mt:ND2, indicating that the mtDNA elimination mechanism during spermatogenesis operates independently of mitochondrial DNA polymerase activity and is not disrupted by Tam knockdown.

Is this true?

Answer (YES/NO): NO